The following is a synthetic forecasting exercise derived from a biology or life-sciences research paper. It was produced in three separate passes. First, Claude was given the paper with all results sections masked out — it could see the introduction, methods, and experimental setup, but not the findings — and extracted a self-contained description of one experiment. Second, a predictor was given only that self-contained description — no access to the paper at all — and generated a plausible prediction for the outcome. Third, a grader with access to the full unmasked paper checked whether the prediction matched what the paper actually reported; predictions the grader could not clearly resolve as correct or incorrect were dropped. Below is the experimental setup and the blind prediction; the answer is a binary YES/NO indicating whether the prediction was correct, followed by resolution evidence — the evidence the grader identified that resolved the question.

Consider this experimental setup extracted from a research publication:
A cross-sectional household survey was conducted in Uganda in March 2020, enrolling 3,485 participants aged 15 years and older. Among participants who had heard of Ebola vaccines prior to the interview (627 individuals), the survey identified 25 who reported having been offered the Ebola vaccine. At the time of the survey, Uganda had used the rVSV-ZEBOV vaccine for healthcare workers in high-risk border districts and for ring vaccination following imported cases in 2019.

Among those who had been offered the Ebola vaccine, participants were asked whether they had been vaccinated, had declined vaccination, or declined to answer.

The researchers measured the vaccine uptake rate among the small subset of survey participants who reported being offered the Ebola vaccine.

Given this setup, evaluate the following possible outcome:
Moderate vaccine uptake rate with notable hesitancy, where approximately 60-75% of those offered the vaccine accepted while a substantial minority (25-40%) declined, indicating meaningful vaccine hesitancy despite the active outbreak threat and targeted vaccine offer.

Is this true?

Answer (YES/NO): NO